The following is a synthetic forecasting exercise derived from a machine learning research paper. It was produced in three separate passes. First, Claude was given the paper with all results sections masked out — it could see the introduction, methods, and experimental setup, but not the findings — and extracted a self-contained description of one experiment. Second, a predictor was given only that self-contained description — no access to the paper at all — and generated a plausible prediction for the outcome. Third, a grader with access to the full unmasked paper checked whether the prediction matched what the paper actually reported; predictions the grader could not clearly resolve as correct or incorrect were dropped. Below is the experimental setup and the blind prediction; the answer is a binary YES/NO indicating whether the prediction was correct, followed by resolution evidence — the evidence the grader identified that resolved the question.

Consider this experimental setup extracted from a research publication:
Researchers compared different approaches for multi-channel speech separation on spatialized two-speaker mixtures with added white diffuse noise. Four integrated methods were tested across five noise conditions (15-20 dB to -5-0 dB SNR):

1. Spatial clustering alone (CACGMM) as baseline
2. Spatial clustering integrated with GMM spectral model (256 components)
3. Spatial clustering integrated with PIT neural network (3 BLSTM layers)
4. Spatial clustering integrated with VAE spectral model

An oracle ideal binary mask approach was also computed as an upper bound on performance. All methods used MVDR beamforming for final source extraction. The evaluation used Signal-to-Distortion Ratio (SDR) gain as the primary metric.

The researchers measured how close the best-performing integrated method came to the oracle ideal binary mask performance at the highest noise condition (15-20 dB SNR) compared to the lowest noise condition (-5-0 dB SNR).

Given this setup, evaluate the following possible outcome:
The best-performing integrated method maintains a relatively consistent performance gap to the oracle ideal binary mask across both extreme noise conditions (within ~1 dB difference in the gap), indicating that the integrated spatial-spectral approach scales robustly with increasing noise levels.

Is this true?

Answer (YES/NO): NO